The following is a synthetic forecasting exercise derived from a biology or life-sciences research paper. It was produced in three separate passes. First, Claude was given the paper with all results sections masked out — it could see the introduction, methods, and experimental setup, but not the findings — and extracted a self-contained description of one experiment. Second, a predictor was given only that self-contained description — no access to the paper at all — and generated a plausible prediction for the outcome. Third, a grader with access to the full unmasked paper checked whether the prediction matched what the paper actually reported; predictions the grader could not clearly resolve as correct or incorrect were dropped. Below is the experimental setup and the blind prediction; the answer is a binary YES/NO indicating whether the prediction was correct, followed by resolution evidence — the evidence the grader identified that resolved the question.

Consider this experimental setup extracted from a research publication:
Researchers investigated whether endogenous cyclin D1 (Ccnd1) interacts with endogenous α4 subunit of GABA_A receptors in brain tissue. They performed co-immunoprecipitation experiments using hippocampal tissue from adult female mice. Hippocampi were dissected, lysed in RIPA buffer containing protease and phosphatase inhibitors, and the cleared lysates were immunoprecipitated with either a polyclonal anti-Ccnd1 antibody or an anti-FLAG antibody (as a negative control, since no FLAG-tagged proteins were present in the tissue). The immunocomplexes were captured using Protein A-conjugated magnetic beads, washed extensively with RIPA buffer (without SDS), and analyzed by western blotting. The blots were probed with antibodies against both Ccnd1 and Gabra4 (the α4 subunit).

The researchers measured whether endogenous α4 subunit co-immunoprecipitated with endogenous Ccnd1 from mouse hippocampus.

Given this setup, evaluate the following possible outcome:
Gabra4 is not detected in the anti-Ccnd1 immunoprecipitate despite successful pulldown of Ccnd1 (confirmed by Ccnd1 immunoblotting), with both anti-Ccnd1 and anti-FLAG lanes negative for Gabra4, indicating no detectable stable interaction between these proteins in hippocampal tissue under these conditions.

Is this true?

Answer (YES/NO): NO